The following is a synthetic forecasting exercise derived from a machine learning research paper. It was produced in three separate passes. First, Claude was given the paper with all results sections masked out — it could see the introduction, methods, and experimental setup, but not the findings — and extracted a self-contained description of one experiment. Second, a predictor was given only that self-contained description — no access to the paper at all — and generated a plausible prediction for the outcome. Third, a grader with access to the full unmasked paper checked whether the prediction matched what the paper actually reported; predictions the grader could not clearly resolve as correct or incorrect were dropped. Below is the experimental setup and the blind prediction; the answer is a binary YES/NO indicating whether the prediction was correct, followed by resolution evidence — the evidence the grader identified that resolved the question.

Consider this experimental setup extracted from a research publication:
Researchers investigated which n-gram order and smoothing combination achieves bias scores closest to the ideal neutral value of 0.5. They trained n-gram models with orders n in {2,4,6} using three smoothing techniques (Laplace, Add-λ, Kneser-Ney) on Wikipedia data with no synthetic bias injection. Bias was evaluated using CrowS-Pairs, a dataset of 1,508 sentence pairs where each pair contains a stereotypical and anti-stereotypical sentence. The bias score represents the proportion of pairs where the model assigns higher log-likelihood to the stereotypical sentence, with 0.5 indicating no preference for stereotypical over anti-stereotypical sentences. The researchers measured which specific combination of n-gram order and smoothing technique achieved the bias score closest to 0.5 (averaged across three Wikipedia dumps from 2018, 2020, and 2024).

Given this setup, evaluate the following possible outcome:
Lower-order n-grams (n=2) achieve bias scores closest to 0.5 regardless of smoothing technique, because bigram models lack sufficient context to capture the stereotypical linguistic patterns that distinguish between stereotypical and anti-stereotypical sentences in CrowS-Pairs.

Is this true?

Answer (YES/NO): YES